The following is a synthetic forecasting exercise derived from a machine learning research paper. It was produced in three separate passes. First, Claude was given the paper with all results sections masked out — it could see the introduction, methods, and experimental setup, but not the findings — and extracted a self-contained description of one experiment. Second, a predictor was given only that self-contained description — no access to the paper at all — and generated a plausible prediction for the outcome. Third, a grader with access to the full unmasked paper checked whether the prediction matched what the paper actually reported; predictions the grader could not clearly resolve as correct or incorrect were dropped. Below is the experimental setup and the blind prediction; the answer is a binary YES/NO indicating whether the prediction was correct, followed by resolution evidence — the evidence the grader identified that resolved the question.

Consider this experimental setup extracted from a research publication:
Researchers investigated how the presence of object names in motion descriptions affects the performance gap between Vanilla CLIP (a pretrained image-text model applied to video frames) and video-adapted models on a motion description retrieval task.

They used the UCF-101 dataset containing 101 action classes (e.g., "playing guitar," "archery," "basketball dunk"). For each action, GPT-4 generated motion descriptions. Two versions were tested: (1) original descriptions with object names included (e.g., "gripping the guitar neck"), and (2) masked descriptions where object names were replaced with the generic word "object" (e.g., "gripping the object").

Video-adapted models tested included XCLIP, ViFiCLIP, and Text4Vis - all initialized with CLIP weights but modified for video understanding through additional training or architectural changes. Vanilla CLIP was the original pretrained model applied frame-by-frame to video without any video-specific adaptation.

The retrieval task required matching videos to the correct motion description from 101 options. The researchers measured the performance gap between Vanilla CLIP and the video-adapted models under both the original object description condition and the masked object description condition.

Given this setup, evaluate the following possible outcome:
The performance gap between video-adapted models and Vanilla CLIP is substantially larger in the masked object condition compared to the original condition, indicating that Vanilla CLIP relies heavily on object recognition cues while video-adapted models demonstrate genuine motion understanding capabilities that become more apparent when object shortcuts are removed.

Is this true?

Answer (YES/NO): NO